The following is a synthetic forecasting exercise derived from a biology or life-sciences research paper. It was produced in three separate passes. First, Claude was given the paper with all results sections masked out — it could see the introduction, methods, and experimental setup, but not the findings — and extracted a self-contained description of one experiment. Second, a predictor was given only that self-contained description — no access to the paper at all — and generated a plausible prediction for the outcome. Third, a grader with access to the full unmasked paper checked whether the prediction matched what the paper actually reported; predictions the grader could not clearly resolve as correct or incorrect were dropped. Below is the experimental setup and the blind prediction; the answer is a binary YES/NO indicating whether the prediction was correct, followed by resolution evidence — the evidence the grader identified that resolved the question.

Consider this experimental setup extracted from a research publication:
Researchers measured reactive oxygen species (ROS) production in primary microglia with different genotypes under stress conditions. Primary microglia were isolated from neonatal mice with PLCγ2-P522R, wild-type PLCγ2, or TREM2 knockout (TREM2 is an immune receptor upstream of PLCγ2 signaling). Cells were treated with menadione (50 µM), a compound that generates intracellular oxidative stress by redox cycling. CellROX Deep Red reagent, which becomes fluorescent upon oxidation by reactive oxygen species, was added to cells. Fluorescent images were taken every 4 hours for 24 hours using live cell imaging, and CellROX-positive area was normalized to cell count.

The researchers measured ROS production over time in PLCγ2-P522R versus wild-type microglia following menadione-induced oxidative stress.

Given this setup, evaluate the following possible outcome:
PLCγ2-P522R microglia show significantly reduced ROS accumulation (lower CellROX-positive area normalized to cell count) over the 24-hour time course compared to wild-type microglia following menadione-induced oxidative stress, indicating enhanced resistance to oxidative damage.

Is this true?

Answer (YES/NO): NO